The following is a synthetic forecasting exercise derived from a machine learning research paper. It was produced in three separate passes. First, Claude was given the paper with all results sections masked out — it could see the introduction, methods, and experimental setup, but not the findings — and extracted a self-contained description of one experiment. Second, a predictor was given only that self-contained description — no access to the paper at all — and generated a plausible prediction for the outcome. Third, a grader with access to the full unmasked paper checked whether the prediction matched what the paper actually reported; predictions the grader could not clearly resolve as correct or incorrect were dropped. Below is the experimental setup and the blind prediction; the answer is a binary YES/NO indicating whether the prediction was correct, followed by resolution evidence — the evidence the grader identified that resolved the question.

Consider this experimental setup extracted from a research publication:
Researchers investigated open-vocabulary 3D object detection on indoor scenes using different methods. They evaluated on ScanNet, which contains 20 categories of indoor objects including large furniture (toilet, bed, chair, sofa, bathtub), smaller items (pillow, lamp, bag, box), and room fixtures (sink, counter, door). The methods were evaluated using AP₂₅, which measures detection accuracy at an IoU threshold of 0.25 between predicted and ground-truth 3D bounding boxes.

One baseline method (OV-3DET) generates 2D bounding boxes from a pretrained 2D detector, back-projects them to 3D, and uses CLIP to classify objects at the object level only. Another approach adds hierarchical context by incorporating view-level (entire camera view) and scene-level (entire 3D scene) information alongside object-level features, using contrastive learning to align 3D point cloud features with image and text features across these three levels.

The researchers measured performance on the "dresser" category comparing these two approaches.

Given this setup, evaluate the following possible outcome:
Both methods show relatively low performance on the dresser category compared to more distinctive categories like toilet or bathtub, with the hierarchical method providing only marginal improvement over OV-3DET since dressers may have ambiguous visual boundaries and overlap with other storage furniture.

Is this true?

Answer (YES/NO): NO